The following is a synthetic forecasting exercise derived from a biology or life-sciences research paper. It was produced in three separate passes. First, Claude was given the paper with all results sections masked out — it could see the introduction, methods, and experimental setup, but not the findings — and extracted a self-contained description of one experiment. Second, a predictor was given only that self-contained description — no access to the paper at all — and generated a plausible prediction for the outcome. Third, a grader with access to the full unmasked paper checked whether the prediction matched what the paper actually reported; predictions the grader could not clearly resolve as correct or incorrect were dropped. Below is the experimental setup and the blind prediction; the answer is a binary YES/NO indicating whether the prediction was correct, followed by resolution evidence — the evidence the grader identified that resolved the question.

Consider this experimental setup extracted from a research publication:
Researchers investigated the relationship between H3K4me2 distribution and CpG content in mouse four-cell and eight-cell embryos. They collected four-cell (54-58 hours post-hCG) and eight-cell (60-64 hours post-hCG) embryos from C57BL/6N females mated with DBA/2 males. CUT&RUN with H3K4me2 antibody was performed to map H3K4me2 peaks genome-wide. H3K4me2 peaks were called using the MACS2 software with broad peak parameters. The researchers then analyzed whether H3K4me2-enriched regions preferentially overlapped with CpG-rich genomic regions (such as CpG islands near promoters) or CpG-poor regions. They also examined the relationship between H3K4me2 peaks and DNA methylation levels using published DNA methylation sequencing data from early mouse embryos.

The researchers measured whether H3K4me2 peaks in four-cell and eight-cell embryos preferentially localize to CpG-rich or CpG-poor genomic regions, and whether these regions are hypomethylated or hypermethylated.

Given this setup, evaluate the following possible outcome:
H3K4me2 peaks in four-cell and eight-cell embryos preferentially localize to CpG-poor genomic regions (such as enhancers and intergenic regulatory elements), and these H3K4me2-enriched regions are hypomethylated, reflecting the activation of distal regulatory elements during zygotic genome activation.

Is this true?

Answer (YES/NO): NO